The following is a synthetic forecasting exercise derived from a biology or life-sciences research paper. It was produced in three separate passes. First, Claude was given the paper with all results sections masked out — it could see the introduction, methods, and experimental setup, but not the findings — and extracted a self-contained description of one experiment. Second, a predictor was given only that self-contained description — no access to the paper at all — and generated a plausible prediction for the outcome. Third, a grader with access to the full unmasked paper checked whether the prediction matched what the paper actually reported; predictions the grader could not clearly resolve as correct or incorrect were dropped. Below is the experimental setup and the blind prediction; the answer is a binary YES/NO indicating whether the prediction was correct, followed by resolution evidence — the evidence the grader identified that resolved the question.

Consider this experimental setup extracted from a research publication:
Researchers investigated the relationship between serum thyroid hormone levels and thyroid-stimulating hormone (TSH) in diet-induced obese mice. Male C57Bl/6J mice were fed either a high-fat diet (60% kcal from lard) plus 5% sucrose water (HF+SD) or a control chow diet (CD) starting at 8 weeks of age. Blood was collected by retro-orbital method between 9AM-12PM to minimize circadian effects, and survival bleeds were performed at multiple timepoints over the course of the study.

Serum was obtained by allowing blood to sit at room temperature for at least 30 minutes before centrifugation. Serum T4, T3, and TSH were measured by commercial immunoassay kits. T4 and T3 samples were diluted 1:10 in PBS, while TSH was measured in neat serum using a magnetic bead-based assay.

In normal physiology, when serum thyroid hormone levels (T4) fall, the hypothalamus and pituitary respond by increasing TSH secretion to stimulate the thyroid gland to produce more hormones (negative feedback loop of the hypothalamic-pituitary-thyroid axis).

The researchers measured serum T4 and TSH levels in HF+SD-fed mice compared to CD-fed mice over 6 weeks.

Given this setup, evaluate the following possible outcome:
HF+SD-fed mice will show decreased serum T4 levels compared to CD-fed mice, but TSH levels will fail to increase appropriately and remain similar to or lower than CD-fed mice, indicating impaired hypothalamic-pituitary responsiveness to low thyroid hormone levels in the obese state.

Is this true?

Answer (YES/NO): NO